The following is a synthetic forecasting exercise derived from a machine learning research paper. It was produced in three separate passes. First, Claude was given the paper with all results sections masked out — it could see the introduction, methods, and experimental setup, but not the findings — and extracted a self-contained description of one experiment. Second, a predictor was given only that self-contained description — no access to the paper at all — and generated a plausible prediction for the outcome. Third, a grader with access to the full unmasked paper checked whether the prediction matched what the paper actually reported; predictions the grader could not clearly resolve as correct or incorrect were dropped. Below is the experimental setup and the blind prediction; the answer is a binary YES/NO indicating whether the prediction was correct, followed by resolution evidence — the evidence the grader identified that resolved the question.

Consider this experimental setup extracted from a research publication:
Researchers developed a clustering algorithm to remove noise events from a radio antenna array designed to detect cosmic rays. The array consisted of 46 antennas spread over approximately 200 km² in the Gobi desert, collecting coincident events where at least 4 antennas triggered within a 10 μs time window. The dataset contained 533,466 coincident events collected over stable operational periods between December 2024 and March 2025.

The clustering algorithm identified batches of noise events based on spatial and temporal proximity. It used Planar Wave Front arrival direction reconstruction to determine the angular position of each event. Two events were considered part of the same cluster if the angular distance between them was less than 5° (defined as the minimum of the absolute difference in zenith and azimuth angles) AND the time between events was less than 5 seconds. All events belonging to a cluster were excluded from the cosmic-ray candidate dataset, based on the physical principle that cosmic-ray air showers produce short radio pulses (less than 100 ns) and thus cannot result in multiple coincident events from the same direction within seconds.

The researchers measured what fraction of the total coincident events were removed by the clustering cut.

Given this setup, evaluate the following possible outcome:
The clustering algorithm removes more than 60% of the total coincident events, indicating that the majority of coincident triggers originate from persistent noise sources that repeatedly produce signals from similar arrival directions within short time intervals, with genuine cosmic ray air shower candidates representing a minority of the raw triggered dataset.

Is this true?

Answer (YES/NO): YES